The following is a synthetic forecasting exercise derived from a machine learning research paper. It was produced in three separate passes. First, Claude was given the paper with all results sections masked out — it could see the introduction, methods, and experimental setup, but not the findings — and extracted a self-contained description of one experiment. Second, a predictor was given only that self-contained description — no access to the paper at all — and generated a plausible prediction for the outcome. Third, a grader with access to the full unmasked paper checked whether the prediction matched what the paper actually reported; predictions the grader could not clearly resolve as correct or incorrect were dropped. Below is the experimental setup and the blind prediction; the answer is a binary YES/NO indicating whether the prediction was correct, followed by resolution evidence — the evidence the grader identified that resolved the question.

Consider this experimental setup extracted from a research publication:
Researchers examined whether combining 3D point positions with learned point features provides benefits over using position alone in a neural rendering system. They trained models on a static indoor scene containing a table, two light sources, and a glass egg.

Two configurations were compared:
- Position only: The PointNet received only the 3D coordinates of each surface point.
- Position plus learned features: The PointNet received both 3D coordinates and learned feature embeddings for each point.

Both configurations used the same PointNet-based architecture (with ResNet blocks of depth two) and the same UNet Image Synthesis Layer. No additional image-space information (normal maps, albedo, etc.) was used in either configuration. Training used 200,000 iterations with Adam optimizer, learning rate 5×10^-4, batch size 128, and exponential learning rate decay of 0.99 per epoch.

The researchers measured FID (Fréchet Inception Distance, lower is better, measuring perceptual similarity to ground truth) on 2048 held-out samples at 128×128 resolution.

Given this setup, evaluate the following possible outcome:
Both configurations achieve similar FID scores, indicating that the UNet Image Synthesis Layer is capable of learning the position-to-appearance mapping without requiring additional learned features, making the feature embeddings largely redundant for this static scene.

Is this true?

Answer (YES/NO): YES